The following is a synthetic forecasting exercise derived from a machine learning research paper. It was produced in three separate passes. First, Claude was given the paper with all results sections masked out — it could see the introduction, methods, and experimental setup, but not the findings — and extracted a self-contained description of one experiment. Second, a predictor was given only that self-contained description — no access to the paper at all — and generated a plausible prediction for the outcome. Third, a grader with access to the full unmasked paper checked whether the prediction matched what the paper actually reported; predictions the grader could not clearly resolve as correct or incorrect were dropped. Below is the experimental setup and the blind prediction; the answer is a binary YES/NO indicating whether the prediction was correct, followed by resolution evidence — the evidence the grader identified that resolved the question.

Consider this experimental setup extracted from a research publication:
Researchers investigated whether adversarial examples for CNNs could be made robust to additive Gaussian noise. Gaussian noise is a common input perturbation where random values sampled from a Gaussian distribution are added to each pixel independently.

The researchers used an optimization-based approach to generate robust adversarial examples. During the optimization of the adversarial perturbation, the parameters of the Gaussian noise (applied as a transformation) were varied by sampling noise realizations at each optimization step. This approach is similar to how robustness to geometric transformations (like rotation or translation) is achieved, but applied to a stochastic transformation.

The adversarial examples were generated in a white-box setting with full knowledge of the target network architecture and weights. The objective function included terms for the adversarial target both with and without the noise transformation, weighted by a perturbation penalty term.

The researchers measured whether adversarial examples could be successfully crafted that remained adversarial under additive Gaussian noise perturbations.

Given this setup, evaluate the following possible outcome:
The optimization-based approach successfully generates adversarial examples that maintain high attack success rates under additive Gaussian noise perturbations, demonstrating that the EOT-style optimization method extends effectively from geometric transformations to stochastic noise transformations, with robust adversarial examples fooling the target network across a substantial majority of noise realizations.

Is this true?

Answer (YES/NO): YES